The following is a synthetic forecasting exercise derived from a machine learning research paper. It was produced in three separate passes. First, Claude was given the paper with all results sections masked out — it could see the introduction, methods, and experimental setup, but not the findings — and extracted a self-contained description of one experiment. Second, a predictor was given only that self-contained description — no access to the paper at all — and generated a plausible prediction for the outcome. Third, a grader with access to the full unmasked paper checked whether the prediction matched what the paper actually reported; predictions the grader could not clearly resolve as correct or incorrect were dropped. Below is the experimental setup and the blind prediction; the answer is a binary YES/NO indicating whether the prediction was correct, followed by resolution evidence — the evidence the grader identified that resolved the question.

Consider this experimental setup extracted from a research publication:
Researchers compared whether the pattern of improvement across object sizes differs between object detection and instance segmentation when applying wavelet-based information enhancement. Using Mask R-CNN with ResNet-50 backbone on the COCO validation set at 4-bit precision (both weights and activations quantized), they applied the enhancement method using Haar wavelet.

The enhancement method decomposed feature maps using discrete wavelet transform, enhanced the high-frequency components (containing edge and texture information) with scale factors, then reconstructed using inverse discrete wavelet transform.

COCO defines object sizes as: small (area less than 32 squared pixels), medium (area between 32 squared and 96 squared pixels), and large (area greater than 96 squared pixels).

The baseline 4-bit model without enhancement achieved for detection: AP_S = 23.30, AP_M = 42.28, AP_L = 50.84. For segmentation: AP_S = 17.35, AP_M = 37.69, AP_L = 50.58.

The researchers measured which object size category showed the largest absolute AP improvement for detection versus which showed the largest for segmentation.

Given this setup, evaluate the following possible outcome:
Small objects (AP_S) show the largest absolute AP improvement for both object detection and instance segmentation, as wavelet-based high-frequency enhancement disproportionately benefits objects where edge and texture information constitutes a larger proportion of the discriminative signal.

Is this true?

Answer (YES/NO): NO